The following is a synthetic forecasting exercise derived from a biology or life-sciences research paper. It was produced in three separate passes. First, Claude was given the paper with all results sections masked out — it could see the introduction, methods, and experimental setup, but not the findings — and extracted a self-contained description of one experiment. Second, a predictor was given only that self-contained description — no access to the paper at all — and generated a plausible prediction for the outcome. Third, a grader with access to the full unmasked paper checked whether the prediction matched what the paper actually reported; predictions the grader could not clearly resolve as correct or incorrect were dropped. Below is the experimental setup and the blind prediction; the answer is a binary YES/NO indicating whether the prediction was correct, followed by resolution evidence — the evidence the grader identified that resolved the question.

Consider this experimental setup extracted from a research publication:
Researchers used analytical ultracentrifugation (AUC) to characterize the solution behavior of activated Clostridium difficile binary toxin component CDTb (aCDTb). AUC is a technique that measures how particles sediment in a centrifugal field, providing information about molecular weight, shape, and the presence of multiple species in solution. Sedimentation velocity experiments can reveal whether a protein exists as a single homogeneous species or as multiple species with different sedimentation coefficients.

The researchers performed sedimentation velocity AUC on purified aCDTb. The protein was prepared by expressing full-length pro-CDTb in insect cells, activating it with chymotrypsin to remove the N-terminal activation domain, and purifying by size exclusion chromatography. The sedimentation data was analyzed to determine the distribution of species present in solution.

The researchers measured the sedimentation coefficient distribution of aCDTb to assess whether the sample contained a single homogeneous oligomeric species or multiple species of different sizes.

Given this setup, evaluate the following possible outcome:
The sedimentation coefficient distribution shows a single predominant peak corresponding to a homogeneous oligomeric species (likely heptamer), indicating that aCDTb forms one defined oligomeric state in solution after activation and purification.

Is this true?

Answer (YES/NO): NO